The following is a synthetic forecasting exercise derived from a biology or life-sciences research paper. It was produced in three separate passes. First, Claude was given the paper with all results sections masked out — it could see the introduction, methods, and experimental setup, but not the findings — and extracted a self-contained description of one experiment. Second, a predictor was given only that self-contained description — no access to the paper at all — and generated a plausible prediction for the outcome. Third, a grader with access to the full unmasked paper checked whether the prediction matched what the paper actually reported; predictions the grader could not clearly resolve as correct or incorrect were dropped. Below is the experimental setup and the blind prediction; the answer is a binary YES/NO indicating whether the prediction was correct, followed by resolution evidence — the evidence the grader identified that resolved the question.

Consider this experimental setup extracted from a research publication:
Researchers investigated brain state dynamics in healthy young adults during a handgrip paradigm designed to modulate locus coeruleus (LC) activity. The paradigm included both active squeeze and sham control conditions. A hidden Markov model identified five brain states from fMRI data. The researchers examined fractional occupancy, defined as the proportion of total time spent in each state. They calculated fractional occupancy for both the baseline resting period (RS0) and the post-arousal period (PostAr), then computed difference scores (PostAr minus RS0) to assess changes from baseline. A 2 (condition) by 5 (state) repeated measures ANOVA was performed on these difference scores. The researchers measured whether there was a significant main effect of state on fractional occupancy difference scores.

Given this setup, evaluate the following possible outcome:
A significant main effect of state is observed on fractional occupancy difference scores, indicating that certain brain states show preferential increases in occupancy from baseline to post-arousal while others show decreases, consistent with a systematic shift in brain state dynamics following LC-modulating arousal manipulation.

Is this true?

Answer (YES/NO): YES